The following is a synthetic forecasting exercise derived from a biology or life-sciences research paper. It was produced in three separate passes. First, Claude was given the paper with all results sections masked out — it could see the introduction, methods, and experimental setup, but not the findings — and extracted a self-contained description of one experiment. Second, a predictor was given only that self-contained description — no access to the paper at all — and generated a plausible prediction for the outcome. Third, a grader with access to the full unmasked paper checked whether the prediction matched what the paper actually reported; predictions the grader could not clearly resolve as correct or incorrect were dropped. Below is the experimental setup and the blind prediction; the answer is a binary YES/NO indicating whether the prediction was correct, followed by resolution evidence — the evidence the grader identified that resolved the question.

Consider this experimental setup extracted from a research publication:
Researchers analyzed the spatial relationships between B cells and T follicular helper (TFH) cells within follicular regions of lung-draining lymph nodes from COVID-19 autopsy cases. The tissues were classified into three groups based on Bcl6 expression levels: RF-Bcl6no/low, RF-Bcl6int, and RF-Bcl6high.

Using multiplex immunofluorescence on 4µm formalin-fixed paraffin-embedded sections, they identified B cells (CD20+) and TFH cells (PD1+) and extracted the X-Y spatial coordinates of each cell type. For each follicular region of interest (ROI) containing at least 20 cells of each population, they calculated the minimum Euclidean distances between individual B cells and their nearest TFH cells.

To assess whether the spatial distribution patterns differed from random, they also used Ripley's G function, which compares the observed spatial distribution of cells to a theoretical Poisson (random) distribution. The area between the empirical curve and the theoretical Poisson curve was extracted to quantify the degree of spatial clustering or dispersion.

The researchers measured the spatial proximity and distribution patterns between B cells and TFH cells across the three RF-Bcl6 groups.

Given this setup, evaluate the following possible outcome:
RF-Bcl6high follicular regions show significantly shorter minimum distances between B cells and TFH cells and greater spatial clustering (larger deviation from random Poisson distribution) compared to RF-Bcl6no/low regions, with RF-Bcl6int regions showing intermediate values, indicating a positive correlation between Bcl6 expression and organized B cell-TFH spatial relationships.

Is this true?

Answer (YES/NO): NO